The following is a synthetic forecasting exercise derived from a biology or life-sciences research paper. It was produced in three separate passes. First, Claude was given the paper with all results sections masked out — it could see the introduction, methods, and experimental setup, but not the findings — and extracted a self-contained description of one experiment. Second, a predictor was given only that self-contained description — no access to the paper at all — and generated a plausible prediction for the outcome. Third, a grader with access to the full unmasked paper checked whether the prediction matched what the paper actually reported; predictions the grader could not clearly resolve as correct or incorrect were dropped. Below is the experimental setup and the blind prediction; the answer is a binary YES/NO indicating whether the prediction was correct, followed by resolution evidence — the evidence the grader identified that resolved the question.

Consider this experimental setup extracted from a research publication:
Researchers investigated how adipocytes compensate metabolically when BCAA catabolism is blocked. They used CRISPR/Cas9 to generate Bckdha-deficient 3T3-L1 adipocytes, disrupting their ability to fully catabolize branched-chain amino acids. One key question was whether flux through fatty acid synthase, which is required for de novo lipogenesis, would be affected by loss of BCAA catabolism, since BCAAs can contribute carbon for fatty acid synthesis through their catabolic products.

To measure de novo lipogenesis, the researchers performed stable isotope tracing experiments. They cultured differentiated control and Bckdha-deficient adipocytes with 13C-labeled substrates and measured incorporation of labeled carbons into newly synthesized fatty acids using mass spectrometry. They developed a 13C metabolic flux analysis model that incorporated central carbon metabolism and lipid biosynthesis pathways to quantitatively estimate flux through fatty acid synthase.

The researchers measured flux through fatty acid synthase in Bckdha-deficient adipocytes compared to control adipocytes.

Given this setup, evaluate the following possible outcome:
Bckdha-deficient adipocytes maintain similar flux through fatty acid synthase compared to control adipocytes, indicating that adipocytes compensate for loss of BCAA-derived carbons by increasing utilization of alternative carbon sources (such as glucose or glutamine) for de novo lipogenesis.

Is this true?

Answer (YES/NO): YES